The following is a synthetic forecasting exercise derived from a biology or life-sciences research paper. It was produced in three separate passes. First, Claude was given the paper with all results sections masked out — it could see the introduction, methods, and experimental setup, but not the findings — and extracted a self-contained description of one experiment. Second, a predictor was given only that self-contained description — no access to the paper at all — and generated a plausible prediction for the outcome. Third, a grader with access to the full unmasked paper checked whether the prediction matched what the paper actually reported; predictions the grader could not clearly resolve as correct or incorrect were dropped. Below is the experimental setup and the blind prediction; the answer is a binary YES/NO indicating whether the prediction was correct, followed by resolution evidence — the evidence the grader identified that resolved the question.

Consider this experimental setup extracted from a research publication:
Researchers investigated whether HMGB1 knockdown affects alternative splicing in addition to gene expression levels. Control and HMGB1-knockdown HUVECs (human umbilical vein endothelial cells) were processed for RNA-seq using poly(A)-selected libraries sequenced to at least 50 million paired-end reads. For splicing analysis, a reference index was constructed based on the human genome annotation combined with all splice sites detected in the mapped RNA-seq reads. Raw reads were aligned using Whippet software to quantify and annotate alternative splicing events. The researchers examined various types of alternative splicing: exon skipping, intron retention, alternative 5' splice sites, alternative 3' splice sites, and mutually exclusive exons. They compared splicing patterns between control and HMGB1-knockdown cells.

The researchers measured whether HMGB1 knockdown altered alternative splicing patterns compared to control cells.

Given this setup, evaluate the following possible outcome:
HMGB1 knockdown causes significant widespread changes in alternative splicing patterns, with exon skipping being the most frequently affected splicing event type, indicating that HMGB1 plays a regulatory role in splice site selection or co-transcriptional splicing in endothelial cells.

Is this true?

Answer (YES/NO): NO